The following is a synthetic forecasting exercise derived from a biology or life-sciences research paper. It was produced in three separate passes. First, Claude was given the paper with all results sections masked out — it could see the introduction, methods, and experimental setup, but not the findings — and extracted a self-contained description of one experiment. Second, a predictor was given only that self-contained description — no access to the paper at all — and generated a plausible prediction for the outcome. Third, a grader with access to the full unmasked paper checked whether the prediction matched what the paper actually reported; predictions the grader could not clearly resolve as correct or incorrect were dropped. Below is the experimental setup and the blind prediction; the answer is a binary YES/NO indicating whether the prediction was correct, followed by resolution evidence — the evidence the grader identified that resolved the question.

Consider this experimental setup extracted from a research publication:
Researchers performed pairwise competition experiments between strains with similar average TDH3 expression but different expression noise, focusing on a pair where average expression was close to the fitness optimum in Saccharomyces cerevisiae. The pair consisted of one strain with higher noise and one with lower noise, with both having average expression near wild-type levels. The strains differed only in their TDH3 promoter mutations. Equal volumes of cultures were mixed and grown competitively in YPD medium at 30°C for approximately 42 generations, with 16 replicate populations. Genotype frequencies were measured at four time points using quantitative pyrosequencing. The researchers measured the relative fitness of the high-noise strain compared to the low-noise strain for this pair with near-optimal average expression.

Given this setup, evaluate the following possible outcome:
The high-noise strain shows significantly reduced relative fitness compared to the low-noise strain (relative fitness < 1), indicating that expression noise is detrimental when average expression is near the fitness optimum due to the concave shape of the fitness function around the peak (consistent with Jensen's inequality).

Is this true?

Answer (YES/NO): YES